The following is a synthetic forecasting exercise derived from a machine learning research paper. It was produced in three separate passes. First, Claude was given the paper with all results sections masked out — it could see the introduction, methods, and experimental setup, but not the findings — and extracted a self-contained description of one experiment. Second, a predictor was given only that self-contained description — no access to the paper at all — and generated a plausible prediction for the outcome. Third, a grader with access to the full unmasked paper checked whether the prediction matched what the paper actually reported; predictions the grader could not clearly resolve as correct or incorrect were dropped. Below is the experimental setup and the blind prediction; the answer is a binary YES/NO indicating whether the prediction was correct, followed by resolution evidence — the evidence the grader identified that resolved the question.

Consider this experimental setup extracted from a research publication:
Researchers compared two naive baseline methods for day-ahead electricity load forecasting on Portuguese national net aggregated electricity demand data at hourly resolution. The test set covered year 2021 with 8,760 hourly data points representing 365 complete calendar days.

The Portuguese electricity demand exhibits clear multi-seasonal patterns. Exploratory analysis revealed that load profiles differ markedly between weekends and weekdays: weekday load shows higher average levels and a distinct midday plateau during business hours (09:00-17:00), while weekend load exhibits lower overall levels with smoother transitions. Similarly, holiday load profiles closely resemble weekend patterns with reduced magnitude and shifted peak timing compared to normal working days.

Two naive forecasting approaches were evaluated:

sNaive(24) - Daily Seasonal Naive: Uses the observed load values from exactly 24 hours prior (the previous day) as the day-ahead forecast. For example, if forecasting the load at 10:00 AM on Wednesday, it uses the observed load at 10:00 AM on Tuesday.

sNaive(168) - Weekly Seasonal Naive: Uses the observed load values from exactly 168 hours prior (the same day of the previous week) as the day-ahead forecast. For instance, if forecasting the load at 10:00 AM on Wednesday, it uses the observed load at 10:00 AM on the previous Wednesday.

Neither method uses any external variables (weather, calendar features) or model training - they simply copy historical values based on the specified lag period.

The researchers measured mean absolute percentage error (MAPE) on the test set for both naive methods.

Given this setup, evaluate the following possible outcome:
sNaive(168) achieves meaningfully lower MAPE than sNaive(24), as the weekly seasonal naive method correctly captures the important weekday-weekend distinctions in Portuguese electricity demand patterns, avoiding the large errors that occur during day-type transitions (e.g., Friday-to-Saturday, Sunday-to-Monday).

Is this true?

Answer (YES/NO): YES